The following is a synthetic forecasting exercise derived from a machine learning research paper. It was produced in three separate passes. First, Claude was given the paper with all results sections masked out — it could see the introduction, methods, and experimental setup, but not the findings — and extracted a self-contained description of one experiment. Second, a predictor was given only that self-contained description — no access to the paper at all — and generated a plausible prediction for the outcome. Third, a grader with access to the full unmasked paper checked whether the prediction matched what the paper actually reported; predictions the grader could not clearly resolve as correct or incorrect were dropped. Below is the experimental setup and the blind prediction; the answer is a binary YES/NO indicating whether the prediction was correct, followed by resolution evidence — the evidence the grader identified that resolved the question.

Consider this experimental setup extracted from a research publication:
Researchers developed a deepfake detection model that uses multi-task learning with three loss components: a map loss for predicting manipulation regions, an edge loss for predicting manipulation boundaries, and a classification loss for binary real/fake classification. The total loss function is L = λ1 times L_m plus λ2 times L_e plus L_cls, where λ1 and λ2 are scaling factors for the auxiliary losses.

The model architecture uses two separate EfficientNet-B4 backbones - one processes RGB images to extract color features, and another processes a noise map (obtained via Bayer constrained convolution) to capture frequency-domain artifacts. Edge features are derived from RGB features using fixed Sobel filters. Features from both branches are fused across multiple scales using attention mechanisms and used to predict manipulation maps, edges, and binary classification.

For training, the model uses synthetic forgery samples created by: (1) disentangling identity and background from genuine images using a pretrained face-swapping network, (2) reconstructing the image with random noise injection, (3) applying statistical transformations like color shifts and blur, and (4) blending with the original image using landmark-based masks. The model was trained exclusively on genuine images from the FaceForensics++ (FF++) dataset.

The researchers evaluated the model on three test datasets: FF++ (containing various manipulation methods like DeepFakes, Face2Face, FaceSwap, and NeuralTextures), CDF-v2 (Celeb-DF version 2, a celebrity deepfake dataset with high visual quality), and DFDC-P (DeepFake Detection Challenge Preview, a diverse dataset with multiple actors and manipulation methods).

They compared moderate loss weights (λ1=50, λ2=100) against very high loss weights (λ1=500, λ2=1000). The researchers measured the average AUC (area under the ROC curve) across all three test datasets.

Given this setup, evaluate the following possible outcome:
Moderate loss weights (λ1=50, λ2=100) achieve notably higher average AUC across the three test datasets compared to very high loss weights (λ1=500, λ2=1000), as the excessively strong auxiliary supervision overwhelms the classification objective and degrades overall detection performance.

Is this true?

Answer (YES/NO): YES